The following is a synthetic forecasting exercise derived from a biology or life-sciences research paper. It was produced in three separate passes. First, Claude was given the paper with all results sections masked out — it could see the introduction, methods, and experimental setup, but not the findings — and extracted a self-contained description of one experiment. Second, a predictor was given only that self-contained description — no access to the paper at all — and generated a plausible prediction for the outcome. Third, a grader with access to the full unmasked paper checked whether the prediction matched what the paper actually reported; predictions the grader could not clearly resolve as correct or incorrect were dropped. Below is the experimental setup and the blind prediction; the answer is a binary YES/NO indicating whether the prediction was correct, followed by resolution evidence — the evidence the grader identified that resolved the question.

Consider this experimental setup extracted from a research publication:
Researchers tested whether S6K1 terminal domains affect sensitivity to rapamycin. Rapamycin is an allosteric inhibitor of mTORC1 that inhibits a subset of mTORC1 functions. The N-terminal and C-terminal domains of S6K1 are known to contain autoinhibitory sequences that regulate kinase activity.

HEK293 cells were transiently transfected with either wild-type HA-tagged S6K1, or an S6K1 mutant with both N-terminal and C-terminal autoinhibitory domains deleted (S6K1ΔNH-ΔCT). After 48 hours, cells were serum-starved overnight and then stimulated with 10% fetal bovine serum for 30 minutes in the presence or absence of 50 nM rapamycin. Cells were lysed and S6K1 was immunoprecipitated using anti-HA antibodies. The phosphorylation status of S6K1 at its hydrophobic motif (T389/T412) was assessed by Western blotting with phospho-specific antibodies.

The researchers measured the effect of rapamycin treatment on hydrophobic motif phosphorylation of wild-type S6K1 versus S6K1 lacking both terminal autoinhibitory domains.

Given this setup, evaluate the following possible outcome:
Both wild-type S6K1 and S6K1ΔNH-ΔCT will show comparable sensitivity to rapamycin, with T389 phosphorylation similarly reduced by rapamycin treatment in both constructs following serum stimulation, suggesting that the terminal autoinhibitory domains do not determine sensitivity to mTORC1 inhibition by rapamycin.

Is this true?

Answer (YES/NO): NO